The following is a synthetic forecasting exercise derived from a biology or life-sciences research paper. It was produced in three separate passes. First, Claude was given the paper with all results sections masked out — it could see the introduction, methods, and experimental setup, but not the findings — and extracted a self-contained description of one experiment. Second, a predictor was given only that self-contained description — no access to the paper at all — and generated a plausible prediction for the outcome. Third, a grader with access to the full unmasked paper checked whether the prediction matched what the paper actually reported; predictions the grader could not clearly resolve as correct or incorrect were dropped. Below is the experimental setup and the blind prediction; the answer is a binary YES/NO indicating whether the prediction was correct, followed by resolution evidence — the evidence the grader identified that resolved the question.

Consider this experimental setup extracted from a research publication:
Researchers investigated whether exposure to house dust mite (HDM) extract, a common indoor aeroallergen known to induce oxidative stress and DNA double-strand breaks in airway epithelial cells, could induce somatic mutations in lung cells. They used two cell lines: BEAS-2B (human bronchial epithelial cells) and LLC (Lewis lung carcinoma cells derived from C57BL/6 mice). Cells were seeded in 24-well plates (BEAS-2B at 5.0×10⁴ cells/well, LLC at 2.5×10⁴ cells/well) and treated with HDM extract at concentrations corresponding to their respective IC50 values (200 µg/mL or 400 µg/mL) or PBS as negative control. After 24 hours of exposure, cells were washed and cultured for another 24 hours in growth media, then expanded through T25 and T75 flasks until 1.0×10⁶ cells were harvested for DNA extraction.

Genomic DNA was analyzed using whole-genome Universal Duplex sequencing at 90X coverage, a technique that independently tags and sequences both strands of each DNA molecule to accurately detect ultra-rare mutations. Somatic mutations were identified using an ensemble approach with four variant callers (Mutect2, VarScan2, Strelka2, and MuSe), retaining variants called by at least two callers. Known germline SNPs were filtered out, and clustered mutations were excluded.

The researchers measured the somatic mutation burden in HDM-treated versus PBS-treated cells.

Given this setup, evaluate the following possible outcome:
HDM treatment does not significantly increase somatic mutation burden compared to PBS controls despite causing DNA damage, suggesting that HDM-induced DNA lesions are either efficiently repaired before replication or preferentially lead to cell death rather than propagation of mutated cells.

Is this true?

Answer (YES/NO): YES